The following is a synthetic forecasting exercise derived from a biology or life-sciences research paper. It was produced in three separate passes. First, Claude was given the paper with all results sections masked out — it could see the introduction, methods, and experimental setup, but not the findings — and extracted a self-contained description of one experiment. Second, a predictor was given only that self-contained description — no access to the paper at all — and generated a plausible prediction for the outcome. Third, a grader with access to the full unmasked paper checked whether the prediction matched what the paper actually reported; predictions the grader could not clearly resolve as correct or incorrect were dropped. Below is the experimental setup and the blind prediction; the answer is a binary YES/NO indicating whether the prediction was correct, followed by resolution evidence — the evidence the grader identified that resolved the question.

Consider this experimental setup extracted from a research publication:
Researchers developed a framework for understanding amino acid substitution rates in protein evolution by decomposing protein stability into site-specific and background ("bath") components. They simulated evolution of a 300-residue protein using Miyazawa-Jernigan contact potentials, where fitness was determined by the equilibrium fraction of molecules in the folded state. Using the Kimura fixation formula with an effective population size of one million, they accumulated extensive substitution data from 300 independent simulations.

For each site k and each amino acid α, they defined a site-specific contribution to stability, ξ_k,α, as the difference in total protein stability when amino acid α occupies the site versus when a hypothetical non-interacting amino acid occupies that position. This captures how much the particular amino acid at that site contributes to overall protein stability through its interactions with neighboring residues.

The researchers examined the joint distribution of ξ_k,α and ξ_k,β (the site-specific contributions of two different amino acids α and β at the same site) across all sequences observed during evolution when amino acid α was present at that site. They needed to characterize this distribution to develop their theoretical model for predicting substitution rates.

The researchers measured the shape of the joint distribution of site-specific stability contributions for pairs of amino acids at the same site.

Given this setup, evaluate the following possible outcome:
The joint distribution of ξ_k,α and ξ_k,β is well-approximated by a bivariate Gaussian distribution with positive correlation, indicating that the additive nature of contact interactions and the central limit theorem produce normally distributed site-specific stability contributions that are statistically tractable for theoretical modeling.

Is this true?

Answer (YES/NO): NO